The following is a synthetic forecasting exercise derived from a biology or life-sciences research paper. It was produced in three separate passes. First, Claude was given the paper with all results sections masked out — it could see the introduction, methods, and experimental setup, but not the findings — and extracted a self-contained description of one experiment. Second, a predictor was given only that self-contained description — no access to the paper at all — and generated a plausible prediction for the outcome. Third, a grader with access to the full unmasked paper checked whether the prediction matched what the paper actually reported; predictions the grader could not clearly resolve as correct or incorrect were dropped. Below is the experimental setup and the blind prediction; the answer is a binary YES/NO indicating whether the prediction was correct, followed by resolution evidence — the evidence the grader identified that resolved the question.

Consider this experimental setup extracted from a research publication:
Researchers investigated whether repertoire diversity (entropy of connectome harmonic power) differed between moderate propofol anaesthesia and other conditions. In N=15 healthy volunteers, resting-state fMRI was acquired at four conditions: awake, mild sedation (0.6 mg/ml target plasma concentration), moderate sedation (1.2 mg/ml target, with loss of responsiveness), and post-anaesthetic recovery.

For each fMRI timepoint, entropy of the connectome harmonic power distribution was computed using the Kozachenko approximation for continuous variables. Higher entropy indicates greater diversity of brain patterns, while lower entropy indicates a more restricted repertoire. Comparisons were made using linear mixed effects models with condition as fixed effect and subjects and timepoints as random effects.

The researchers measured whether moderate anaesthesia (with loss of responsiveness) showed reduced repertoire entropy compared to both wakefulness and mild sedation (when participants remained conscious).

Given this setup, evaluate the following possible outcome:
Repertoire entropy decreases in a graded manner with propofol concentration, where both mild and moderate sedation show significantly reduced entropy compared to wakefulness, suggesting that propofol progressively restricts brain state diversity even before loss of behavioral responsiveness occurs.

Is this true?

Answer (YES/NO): NO